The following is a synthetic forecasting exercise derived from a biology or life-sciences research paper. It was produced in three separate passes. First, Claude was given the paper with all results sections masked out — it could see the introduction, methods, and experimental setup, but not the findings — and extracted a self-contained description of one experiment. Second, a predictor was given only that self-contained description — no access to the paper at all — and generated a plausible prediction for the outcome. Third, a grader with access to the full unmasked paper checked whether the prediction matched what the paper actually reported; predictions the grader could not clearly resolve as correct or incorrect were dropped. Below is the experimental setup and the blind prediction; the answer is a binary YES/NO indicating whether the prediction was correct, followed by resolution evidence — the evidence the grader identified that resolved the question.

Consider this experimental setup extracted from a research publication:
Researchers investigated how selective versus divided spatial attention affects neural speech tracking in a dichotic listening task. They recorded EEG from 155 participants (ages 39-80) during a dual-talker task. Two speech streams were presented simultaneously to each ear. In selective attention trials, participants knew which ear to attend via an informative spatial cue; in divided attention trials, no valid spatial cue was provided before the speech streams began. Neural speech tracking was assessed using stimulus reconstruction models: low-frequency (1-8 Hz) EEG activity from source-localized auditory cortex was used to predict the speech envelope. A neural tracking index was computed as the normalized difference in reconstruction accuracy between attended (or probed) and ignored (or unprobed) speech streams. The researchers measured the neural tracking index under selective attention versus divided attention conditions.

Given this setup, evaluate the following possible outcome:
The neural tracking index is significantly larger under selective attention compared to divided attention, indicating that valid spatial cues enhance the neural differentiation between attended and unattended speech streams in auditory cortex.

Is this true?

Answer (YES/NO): YES